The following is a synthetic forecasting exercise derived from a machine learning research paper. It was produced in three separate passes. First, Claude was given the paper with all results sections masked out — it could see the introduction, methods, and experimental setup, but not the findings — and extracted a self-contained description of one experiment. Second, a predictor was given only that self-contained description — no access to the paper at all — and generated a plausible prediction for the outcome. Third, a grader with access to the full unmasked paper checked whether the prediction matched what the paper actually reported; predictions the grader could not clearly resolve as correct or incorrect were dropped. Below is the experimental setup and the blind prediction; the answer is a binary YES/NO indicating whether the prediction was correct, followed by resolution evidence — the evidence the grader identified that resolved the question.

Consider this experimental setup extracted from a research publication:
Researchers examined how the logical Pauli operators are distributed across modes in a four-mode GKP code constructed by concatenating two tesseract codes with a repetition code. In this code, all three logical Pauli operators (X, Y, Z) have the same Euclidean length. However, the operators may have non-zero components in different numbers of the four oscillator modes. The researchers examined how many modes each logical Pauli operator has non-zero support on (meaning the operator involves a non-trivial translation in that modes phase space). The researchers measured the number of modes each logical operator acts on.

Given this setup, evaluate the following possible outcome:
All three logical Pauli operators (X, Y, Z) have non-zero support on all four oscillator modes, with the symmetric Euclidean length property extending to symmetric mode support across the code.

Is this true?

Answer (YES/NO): NO